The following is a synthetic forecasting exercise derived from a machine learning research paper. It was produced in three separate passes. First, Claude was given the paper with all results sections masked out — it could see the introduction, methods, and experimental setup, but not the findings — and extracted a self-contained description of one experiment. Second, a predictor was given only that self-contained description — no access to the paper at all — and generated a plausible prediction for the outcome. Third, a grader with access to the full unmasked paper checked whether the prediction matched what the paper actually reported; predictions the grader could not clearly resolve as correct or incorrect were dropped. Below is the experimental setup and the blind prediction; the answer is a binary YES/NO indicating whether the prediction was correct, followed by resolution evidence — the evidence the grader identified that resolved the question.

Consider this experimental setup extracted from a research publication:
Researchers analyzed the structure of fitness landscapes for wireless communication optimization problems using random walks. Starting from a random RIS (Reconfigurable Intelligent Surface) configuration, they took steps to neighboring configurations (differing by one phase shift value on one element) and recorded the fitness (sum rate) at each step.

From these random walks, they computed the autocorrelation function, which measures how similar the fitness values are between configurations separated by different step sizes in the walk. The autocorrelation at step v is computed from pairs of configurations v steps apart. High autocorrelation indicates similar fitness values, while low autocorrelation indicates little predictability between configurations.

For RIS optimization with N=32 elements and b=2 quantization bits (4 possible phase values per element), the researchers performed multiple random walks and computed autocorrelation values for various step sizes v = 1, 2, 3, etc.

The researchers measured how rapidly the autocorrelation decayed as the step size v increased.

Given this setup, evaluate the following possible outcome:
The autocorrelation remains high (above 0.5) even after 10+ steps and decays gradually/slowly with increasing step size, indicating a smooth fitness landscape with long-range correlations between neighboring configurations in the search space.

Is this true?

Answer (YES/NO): NO